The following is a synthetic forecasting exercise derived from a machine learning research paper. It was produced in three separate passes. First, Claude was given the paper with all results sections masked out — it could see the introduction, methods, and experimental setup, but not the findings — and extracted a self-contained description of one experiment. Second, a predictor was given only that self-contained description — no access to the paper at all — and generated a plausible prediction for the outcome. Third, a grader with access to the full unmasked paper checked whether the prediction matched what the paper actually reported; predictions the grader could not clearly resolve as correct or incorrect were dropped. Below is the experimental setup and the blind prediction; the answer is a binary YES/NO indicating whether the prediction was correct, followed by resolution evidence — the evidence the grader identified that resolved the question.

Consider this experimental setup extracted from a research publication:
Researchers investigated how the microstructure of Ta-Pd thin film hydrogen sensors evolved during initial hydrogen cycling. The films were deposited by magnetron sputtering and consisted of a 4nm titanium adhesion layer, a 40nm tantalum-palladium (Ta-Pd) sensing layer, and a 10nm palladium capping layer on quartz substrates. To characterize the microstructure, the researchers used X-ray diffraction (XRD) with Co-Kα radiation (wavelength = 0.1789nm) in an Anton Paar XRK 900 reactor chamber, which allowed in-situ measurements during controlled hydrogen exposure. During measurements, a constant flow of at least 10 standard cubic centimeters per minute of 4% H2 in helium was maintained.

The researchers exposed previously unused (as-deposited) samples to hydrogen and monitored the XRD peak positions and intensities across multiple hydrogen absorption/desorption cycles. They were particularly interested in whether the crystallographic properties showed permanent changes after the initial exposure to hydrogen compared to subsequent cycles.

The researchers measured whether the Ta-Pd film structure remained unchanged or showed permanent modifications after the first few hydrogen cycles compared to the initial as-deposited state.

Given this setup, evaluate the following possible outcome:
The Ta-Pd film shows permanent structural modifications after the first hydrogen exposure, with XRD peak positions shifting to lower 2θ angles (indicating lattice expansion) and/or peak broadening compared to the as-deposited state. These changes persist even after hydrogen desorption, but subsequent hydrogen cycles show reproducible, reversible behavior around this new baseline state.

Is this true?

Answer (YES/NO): NO